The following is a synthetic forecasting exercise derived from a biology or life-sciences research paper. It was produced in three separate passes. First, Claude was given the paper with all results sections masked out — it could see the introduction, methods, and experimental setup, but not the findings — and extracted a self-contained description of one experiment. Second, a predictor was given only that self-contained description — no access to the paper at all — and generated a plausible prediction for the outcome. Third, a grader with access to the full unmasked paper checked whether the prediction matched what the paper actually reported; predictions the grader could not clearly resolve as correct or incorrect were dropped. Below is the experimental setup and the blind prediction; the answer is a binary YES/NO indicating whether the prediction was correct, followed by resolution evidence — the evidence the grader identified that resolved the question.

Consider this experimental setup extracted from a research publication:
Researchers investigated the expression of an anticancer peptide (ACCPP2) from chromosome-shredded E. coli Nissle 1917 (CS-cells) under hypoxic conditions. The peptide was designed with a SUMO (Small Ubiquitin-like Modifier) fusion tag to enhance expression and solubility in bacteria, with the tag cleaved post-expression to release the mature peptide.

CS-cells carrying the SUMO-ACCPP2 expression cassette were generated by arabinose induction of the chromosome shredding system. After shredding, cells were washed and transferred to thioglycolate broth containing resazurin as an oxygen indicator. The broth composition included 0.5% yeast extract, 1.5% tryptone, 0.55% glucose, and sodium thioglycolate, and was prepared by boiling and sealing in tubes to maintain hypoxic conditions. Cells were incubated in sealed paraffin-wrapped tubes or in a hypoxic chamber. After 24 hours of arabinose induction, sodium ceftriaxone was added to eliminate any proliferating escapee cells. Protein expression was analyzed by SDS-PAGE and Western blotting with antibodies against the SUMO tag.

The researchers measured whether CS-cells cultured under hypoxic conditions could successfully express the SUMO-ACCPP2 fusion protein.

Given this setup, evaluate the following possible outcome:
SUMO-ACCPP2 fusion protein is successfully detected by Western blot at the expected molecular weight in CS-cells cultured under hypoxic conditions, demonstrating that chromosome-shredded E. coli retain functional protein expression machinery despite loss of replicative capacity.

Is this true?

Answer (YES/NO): YES